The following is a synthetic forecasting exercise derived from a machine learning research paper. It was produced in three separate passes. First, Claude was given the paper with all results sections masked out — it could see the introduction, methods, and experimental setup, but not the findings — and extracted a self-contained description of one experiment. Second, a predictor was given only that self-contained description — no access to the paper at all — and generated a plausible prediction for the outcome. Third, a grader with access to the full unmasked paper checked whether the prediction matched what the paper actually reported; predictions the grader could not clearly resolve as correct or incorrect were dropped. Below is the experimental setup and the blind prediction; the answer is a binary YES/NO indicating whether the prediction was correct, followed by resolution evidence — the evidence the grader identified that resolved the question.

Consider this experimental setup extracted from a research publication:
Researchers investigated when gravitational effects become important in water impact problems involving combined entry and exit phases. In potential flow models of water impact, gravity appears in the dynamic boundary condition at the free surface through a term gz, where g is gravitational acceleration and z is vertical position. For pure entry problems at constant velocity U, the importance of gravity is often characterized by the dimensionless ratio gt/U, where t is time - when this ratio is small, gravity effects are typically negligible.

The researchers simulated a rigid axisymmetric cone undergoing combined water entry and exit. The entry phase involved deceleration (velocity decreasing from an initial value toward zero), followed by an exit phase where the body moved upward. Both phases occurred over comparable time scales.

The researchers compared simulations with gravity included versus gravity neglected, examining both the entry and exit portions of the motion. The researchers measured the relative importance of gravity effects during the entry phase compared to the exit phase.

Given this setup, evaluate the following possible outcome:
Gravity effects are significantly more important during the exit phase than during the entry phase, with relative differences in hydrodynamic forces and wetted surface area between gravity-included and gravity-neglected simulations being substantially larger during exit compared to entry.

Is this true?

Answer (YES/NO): YES